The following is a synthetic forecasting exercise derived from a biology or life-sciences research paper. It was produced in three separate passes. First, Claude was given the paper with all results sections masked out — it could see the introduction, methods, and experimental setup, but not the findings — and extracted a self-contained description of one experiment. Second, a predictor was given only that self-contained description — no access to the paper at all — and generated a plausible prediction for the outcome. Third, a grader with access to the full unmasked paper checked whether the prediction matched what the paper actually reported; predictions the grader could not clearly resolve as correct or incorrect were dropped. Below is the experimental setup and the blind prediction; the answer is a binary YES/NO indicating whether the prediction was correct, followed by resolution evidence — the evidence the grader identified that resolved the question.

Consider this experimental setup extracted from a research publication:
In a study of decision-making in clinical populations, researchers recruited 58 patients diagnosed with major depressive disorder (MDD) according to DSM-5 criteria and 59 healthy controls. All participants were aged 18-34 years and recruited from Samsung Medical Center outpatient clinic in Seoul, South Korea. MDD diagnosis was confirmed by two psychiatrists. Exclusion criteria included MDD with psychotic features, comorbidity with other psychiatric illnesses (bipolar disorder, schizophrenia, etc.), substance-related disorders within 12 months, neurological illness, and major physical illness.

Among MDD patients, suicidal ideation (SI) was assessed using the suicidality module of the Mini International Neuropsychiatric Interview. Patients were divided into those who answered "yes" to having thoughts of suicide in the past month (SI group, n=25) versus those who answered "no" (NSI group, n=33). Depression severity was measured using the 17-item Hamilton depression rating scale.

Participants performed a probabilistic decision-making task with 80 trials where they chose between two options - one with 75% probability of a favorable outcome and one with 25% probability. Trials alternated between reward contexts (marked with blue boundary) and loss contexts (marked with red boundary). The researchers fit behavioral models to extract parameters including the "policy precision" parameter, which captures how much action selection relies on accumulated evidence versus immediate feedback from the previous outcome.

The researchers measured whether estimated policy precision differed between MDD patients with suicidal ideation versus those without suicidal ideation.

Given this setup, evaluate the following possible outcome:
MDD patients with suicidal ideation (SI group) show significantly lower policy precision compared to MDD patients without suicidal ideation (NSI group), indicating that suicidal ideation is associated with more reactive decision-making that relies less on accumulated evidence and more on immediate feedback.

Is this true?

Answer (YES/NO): YES